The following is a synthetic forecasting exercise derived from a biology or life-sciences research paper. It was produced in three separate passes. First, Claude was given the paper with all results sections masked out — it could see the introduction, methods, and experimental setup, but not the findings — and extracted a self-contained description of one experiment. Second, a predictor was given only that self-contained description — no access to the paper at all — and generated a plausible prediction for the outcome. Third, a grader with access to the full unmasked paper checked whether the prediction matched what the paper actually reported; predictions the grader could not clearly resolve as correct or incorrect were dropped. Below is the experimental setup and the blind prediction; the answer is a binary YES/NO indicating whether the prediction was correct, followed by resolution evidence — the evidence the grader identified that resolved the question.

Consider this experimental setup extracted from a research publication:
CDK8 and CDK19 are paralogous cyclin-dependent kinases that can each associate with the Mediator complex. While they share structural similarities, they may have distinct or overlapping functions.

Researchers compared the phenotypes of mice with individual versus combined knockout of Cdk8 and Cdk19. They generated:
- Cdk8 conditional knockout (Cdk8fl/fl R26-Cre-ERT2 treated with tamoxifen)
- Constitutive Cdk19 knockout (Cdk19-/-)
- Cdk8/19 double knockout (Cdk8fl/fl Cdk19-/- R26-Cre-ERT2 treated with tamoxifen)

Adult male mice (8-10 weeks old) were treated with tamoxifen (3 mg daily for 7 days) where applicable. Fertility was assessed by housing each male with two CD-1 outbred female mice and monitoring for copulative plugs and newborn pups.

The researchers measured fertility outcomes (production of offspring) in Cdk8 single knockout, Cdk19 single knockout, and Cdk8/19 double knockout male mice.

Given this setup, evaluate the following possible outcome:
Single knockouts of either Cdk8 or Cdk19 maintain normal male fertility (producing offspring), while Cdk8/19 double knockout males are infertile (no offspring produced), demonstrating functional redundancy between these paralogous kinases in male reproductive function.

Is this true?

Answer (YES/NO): NO